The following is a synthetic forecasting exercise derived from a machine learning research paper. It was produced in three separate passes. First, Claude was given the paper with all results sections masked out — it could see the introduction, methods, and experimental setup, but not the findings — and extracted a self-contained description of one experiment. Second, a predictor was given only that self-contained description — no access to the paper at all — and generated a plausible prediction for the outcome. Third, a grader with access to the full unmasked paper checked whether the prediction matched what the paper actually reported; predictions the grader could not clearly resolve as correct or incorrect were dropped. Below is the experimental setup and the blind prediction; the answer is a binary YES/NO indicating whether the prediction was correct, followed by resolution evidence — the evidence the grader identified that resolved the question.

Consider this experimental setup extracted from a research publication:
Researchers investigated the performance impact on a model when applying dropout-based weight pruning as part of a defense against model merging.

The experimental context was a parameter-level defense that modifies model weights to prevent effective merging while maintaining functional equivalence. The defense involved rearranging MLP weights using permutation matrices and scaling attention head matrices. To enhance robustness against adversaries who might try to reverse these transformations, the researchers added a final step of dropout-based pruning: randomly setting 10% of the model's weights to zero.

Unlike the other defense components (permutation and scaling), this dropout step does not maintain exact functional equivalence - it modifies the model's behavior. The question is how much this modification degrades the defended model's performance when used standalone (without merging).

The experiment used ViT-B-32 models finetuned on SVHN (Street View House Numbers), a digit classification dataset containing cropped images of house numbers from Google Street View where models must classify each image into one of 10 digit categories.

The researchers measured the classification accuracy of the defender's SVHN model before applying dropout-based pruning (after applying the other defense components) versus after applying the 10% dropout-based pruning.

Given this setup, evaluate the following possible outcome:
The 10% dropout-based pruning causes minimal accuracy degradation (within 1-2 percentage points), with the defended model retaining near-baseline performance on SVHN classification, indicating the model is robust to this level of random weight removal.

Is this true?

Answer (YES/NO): YES